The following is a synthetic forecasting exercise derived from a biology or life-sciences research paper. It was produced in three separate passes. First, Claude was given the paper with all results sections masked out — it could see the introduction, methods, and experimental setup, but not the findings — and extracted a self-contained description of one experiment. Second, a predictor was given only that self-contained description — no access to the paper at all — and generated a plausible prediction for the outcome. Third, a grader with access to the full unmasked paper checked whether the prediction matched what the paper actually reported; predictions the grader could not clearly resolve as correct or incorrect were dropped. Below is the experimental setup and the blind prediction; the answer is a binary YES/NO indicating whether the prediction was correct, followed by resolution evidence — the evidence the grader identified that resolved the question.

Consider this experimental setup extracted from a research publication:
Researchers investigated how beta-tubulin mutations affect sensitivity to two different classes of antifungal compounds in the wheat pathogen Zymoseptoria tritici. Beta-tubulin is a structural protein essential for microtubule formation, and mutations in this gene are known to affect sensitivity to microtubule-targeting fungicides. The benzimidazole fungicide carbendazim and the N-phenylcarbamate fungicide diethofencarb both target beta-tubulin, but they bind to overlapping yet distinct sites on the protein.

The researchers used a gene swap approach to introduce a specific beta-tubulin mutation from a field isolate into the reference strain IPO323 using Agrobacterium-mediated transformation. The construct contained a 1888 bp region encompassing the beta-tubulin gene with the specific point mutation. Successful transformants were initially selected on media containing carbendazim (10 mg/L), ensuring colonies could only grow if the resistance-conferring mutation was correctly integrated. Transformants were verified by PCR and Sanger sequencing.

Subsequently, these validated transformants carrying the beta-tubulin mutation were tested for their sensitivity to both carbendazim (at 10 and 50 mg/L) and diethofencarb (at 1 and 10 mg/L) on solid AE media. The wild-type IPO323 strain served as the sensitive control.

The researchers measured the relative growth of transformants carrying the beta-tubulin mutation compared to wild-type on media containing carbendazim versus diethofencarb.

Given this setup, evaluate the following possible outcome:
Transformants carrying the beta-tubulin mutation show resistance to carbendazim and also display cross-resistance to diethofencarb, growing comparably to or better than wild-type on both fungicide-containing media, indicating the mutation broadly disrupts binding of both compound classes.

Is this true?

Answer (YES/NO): NO